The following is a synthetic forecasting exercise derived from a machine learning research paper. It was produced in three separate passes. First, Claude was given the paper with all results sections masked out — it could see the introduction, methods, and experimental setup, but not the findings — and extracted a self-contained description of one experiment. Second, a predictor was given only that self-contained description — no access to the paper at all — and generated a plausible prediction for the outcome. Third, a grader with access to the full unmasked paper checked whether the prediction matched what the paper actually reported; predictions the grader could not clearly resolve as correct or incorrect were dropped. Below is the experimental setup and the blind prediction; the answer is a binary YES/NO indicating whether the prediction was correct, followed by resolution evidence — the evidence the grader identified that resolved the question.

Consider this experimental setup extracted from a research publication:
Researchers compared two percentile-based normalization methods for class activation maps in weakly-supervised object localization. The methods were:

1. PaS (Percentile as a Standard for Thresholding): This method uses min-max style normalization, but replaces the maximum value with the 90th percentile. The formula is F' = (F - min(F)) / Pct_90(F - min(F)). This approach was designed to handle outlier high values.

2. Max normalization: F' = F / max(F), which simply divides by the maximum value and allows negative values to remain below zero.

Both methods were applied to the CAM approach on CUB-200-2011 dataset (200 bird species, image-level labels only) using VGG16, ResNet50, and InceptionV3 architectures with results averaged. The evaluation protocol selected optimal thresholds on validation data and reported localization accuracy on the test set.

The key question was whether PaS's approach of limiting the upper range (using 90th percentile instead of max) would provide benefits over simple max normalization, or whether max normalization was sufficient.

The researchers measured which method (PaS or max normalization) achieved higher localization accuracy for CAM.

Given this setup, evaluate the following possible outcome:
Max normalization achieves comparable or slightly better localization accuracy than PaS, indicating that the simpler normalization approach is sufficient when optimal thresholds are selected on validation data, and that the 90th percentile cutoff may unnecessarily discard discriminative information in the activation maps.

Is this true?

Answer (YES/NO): YES